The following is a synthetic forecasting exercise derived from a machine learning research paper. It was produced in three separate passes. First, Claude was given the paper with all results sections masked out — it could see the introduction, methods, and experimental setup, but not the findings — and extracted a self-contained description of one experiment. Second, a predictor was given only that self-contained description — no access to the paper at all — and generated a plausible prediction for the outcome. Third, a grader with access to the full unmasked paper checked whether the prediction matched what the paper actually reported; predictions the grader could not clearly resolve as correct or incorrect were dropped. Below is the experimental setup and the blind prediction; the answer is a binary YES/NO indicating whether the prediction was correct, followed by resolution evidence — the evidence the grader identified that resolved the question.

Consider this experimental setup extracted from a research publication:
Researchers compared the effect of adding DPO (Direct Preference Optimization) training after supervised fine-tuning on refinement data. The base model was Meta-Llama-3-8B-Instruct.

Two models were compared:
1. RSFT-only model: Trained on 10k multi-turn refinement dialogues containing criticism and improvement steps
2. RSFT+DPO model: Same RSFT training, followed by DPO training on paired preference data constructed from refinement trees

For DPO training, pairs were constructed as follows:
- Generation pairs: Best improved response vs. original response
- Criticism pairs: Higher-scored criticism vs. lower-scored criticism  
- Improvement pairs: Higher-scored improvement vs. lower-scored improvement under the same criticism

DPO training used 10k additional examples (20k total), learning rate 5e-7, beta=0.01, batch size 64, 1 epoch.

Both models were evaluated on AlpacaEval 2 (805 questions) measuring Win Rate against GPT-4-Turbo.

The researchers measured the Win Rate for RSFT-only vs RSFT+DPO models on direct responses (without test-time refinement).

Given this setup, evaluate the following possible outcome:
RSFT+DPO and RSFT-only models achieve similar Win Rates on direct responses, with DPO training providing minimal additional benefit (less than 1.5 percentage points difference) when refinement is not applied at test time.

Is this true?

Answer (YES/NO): NO